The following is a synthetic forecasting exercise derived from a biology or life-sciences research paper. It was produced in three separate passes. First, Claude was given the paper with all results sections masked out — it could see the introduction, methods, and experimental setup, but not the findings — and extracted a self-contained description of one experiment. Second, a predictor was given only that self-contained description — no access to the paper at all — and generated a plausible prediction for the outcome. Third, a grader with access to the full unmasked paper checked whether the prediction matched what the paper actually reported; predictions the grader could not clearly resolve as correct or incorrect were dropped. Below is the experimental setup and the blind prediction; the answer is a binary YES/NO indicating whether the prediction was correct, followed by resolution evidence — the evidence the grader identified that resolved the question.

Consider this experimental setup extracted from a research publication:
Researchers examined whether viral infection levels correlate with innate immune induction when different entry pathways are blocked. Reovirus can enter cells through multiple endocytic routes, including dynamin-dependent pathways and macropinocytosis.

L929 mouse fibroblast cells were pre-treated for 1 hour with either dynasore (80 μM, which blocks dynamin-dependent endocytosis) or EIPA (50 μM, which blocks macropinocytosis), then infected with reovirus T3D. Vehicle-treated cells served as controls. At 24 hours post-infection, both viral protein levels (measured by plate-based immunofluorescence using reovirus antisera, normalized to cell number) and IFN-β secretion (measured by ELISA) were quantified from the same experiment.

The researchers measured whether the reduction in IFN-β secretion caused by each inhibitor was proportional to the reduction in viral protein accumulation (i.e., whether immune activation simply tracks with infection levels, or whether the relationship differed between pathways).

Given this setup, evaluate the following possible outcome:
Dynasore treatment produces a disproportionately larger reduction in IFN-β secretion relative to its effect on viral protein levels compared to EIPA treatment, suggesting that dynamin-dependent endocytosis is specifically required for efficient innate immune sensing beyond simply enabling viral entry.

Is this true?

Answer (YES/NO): YES